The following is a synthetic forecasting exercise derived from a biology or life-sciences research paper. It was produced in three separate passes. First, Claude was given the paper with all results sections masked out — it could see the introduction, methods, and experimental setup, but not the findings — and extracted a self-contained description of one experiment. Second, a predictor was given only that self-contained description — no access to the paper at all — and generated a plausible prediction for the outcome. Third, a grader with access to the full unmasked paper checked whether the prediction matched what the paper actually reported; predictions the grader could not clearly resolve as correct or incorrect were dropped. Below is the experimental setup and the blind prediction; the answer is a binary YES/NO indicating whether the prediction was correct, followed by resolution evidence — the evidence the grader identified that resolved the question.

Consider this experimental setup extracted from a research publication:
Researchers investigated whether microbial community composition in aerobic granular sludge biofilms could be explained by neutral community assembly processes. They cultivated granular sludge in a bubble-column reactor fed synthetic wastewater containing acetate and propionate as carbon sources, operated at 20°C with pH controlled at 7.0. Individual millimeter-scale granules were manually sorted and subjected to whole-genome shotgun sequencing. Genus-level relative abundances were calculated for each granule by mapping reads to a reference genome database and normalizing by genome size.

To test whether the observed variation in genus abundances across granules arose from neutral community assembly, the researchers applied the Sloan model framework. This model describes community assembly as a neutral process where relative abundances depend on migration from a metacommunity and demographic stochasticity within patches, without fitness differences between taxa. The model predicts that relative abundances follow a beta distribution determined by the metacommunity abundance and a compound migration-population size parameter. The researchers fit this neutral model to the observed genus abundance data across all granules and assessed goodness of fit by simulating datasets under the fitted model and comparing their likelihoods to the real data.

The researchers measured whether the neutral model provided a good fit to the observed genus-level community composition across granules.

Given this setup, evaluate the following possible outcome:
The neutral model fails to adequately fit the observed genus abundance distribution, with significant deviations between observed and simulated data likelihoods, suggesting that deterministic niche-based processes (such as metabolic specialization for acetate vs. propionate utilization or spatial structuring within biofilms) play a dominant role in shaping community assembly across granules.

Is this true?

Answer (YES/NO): YES